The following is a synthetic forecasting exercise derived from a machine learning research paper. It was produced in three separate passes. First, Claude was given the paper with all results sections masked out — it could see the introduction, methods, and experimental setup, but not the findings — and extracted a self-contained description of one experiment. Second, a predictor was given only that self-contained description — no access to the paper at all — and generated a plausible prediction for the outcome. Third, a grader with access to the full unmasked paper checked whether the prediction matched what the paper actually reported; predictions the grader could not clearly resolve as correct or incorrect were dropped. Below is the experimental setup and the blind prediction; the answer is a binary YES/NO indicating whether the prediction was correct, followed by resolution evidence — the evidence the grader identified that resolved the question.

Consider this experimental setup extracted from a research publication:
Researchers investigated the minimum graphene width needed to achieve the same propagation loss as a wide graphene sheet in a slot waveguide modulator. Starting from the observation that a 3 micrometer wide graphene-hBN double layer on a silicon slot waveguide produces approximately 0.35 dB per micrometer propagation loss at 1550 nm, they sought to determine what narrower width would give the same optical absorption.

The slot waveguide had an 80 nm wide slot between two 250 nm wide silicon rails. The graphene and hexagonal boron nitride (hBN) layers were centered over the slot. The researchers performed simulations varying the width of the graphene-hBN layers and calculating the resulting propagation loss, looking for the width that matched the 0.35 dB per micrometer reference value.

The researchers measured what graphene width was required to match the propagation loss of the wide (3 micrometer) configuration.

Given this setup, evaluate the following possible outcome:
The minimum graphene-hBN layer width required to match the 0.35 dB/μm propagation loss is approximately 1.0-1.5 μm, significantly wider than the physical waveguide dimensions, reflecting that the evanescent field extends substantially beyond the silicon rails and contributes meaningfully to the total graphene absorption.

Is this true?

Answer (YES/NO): YES